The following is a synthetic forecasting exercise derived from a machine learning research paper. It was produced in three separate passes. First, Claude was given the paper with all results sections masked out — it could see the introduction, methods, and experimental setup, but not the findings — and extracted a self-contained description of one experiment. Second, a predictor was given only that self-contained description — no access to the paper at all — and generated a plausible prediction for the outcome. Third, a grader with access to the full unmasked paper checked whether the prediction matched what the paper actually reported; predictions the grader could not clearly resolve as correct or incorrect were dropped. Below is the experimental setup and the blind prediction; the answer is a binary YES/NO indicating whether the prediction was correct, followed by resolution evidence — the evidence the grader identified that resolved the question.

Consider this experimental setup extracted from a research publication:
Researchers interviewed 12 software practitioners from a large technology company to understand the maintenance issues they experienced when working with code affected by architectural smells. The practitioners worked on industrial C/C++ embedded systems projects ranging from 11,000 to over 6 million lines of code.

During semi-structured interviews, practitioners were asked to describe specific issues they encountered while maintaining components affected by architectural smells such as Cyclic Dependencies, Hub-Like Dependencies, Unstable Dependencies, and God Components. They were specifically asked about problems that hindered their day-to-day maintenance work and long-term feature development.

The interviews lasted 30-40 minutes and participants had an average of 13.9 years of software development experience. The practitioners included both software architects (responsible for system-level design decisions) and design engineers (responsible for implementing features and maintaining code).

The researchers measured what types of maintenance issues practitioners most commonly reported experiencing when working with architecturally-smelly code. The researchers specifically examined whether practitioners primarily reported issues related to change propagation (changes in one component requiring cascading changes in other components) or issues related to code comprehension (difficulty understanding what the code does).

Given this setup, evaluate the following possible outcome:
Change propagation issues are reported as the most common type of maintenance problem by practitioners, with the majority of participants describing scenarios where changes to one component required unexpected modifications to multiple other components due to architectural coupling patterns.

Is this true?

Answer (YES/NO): YES